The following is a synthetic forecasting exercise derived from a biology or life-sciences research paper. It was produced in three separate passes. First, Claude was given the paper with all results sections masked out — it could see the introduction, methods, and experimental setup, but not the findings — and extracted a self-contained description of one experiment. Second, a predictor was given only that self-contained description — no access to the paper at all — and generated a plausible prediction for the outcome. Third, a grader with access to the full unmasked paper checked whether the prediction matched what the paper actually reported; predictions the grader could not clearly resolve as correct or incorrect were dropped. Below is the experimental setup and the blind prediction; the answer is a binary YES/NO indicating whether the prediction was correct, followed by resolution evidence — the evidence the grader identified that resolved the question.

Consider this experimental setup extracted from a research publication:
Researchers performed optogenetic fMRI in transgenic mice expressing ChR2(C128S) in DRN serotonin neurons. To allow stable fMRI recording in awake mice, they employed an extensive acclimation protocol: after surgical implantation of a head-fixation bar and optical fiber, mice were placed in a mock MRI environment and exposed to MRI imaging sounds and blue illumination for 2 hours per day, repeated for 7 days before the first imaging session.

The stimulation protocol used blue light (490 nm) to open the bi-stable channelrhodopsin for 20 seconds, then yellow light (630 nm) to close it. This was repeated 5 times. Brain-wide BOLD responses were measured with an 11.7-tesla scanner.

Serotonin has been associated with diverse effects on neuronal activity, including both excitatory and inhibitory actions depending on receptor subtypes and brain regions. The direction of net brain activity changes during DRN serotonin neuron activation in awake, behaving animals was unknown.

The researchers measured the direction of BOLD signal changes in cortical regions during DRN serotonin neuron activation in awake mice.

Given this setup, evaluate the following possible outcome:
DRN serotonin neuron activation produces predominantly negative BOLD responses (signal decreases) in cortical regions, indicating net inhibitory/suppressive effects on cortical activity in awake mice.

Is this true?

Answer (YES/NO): NO